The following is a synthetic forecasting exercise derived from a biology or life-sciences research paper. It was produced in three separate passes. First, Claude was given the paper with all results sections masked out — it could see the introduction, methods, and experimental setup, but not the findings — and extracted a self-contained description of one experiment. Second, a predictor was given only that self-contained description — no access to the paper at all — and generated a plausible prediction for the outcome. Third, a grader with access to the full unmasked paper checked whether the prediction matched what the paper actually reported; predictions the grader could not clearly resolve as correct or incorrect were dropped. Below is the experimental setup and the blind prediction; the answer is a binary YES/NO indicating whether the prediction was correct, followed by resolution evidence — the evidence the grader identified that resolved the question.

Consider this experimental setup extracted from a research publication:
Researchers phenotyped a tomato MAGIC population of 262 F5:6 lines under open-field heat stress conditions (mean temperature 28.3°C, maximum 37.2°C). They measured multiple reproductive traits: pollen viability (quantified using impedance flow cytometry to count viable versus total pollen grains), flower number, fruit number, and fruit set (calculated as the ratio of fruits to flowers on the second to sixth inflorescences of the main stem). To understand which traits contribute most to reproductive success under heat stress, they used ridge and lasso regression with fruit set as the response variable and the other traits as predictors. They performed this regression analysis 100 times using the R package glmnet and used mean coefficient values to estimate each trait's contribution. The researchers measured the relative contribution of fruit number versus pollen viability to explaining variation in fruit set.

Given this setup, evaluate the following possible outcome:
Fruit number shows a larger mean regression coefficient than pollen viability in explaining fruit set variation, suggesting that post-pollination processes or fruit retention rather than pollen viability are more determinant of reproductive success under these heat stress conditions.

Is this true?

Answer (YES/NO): YES